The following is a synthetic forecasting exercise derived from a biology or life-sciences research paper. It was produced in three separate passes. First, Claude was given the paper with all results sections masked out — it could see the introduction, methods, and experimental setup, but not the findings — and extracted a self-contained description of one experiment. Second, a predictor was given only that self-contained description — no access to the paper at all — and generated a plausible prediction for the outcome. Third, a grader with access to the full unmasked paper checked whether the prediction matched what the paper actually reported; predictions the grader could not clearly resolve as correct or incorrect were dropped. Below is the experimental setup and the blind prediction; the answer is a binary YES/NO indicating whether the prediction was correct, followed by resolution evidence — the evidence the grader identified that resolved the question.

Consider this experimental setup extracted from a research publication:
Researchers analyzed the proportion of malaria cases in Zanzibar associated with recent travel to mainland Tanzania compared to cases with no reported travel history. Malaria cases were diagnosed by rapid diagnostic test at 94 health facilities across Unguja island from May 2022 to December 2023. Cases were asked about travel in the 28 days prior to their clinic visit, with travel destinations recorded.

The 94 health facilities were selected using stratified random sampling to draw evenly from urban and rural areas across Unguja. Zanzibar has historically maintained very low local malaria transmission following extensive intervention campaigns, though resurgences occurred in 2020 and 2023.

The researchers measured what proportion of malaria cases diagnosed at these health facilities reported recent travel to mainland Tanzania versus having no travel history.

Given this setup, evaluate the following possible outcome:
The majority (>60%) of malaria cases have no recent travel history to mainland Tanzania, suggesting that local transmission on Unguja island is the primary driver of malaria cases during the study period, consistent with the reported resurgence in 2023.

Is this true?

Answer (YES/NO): NO